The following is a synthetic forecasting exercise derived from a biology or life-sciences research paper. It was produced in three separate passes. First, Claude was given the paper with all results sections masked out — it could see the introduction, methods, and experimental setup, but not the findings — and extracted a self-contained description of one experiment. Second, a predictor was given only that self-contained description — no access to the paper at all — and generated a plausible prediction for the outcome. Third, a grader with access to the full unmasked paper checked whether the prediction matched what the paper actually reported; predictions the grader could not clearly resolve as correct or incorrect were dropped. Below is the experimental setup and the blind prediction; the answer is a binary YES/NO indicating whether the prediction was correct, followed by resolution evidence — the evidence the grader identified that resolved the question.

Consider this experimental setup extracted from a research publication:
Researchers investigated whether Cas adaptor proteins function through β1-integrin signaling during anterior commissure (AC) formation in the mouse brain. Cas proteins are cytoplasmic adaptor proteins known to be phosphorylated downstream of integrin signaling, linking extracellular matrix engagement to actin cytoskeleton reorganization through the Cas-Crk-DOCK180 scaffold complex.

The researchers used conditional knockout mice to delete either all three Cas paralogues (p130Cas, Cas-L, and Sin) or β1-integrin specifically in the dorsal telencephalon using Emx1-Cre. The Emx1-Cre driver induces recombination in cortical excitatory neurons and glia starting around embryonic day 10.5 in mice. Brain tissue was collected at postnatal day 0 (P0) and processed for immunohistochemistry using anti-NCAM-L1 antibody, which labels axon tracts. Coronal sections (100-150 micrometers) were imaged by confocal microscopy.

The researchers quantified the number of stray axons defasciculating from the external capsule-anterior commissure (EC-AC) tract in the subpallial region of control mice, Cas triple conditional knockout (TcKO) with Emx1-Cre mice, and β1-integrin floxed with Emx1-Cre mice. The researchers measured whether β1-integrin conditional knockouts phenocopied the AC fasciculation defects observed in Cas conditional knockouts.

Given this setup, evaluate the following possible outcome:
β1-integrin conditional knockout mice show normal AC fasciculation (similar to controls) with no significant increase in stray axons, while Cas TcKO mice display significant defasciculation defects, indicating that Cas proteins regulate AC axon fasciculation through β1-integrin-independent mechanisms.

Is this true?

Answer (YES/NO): YES